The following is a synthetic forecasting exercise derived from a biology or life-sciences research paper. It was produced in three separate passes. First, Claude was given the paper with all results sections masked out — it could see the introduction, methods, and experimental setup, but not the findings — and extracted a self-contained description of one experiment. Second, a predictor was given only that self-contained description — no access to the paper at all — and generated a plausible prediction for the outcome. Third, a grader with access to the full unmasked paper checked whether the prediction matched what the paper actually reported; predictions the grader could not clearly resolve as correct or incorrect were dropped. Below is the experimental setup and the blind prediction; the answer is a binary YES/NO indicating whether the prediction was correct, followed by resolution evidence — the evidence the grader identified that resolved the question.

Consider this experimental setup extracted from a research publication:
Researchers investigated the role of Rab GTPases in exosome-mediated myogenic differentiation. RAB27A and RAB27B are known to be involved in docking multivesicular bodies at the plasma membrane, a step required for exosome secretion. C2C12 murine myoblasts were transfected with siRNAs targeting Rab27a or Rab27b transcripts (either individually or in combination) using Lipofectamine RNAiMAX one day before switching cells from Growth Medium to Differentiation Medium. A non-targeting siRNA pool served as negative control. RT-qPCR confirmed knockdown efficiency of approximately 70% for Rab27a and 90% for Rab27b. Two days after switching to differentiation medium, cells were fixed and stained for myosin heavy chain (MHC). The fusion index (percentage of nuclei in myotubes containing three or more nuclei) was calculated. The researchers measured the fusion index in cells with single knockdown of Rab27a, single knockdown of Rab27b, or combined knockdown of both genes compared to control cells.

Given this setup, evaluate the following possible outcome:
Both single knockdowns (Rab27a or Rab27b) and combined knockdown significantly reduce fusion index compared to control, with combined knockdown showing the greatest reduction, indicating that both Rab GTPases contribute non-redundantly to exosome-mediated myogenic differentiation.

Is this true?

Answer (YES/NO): NO